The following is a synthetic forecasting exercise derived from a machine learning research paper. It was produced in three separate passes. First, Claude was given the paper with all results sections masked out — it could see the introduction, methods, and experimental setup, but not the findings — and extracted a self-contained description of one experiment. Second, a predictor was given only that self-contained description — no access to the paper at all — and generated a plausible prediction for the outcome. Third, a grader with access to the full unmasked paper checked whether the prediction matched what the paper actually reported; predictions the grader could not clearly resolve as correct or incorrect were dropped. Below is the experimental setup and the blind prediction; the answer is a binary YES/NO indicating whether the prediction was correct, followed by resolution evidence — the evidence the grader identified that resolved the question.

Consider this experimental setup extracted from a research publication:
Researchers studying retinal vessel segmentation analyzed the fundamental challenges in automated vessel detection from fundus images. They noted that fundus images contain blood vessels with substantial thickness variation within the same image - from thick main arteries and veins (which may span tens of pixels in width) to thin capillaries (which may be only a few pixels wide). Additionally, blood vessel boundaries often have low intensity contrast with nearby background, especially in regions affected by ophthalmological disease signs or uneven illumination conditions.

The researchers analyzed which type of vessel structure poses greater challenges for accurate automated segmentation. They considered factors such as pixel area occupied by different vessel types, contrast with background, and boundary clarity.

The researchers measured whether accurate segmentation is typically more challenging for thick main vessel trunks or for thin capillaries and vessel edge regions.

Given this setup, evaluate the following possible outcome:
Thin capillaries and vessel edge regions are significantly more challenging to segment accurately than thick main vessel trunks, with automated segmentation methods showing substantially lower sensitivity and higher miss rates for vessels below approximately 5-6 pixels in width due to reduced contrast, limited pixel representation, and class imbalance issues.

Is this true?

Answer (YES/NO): NO